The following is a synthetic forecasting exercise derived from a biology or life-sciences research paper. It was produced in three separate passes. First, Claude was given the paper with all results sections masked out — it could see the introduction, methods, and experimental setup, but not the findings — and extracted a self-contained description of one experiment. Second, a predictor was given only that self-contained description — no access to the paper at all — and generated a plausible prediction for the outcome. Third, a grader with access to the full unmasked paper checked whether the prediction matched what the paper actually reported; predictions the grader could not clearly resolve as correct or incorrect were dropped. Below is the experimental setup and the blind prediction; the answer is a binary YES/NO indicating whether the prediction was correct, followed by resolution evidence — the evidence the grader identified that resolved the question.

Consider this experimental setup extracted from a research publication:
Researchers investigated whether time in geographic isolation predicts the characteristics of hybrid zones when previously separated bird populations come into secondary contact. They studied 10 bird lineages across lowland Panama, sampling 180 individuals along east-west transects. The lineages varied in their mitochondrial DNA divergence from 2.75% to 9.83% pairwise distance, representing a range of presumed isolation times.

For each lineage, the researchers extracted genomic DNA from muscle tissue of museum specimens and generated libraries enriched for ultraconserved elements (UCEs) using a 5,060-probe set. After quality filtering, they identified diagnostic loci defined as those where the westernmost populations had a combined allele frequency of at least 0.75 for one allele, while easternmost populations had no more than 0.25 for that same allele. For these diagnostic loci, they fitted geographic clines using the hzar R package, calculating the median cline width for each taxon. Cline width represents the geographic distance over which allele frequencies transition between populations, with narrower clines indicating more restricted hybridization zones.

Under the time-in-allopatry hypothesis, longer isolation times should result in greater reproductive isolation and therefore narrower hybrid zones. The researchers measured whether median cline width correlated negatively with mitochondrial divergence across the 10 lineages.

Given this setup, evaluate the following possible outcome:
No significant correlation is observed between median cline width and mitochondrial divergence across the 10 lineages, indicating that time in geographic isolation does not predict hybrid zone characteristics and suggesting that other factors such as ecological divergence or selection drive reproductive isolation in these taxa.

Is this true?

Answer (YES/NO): YES